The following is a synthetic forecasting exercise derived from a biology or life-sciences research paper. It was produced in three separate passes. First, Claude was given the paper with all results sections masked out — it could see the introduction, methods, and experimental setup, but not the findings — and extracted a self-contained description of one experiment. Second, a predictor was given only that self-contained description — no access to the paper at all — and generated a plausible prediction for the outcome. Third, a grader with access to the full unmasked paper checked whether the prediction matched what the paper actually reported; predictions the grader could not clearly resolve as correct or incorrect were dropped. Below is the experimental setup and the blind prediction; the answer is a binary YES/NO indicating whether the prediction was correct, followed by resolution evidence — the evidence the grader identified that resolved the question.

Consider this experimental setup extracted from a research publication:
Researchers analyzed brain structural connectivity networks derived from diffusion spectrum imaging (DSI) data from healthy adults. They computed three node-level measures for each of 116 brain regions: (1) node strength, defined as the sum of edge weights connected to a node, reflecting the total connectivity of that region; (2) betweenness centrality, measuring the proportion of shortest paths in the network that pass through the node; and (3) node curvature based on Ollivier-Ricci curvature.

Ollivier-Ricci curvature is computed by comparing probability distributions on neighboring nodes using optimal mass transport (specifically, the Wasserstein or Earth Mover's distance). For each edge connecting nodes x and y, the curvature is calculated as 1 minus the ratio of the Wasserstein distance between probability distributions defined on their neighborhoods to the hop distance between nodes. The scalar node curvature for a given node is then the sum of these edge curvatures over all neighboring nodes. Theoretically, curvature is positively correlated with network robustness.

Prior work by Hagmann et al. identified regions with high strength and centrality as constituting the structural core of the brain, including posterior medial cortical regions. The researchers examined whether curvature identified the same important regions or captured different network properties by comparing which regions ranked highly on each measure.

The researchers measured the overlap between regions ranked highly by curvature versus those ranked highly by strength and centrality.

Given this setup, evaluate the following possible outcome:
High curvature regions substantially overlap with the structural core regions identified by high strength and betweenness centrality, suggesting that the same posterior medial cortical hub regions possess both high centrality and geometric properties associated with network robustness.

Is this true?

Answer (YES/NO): NO